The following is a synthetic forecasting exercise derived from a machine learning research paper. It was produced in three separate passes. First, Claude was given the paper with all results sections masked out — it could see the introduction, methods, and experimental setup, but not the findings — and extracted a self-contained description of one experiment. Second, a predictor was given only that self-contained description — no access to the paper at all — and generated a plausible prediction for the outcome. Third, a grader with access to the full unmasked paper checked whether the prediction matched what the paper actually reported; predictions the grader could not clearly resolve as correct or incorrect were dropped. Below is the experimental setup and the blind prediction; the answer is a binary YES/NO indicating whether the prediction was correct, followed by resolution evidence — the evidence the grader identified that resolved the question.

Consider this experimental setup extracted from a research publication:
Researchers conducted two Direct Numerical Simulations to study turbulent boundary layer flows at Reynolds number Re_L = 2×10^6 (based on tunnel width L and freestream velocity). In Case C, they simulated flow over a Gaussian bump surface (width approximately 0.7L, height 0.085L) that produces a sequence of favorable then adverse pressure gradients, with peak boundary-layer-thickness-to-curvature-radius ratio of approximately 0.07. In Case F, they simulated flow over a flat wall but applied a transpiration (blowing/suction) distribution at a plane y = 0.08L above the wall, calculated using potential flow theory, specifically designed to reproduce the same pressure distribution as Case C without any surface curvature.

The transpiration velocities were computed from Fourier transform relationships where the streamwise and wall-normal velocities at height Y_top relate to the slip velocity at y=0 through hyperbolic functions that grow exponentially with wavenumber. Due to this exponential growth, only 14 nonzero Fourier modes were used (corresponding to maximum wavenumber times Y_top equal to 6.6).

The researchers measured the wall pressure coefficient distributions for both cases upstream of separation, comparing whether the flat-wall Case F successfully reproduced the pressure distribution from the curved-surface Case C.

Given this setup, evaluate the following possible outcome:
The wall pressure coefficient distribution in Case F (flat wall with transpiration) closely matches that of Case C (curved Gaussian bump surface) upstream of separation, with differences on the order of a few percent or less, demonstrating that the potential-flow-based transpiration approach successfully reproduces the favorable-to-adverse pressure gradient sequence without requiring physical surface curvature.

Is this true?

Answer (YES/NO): YES